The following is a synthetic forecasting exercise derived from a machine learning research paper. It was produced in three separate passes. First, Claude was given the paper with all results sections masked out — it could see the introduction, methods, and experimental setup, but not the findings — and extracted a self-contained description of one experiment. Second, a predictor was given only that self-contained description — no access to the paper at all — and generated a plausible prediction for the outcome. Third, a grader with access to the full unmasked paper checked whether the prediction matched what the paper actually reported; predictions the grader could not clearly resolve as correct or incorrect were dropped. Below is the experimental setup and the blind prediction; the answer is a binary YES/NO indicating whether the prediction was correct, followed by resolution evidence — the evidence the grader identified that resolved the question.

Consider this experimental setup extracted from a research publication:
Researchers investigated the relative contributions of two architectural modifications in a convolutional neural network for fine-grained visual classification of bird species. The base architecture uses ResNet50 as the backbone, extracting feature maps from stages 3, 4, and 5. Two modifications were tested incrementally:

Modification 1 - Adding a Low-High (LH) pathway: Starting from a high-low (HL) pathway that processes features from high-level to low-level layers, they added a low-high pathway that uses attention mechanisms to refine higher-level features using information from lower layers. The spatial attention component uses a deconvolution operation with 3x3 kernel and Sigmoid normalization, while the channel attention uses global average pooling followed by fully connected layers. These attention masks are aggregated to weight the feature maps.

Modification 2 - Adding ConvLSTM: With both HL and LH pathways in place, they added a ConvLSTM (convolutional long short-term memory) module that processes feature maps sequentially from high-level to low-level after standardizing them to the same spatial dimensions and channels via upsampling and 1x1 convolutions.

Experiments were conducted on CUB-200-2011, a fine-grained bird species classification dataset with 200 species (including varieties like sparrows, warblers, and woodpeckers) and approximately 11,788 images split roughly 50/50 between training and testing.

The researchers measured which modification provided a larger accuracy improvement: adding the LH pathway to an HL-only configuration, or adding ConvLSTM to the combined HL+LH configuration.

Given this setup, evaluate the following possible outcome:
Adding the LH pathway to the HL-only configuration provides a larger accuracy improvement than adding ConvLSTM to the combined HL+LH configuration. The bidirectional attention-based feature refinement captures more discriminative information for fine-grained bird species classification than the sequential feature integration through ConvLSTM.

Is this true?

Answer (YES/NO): NO